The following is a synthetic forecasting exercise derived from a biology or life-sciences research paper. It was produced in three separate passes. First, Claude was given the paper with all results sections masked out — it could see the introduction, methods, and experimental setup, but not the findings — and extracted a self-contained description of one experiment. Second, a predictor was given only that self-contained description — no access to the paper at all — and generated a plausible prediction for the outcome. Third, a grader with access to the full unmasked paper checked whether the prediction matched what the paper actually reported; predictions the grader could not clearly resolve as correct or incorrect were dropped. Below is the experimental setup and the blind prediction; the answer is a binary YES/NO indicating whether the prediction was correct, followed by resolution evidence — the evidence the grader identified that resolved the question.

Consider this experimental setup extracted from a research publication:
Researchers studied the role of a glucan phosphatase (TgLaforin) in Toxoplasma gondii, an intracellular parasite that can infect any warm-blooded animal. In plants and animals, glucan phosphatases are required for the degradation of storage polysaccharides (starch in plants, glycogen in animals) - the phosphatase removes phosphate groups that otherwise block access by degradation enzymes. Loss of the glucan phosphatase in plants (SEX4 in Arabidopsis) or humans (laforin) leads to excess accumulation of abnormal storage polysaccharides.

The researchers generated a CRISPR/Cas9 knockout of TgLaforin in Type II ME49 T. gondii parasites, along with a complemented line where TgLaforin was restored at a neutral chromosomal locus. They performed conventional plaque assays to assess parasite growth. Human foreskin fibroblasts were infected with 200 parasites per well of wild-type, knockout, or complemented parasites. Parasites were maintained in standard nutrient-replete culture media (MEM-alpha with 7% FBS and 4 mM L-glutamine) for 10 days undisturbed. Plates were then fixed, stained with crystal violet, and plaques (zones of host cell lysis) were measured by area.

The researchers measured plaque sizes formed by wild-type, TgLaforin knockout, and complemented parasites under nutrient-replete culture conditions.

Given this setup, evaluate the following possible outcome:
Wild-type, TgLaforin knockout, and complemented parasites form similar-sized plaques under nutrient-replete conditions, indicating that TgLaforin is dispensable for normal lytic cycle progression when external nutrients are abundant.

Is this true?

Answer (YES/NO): NO